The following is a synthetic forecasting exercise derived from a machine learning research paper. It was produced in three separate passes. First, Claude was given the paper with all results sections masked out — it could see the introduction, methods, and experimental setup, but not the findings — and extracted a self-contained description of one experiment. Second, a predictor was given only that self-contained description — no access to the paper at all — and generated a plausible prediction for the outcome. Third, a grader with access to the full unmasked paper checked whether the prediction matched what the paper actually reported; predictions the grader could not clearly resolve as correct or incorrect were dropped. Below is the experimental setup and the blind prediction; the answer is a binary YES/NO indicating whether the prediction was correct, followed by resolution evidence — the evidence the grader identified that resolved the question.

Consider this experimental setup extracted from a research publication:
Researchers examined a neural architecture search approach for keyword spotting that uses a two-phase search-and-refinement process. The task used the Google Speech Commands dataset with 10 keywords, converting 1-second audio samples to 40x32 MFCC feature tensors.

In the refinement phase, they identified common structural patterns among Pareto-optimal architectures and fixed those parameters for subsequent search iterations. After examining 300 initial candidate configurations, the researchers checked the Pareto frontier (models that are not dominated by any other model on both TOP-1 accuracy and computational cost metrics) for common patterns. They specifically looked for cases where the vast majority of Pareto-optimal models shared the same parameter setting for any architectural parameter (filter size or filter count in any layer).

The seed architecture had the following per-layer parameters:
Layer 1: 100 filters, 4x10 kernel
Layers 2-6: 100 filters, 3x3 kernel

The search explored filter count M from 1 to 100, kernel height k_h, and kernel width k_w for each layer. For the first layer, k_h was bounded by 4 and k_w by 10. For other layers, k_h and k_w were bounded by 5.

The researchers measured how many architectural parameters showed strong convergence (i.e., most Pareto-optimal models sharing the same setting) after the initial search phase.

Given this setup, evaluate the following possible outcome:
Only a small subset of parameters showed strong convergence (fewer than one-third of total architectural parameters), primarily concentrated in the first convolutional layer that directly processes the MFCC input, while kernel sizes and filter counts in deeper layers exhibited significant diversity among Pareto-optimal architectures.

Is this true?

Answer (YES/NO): YES